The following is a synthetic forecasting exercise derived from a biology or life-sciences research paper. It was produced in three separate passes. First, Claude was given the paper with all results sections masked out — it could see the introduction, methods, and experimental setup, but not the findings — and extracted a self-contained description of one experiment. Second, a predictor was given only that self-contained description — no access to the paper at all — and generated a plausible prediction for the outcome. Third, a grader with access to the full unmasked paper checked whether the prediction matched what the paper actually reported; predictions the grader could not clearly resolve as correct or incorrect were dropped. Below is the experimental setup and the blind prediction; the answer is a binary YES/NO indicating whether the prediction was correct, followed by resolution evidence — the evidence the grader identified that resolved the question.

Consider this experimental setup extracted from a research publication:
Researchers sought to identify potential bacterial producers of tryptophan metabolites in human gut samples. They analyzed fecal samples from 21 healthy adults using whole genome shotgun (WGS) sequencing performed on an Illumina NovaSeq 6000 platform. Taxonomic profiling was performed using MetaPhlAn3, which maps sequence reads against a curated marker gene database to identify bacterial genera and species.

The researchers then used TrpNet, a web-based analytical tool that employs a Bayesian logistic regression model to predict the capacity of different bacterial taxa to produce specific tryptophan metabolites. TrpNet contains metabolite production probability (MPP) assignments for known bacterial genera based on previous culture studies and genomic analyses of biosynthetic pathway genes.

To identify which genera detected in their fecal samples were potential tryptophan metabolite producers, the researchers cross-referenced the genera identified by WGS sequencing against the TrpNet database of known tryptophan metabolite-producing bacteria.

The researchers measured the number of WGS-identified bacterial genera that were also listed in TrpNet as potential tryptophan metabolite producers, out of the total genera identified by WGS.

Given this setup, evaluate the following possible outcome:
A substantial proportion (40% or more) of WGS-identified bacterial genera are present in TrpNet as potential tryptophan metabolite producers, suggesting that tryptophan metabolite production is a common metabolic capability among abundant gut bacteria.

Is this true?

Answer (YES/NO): NO